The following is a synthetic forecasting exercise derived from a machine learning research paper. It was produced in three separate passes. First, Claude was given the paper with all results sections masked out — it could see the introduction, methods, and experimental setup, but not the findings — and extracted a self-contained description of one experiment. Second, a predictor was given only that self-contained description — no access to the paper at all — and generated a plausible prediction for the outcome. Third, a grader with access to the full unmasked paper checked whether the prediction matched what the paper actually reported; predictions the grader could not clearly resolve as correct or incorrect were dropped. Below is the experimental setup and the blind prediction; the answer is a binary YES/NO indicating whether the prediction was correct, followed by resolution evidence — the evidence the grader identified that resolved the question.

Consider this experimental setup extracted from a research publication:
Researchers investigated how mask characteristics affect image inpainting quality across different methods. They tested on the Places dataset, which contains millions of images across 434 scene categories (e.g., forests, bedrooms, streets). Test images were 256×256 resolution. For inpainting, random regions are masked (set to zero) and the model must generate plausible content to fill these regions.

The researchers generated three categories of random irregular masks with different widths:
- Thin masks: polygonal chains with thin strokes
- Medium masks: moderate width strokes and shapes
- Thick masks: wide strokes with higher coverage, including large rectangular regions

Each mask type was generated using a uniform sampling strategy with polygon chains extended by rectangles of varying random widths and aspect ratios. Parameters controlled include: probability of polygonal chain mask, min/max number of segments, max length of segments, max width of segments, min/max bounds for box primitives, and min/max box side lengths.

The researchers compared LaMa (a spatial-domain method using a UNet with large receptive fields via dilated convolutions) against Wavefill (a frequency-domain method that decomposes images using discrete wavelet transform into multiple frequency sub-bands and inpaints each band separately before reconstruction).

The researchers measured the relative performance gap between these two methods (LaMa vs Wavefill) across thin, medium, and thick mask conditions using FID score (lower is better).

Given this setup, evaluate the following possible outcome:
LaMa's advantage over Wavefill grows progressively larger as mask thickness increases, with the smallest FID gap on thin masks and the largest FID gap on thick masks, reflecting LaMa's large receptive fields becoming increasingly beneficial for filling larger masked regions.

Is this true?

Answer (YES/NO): YES